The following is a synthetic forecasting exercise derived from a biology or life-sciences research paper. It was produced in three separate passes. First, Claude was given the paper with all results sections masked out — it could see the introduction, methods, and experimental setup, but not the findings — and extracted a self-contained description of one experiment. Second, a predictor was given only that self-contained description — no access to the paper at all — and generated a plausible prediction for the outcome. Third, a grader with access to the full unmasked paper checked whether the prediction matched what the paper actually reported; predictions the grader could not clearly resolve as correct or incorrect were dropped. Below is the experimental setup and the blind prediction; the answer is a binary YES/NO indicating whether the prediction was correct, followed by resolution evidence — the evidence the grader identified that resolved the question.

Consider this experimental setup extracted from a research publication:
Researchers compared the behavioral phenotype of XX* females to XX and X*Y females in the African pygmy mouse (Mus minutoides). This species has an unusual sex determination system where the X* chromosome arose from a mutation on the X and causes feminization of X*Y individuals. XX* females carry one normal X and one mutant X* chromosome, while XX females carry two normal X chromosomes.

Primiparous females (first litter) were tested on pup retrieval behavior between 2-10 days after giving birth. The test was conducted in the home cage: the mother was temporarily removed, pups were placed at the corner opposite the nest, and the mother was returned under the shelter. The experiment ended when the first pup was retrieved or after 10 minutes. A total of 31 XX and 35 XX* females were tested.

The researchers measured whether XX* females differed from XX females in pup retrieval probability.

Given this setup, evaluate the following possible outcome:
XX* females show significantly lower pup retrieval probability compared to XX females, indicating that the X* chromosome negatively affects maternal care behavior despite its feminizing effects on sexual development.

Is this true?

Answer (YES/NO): NO